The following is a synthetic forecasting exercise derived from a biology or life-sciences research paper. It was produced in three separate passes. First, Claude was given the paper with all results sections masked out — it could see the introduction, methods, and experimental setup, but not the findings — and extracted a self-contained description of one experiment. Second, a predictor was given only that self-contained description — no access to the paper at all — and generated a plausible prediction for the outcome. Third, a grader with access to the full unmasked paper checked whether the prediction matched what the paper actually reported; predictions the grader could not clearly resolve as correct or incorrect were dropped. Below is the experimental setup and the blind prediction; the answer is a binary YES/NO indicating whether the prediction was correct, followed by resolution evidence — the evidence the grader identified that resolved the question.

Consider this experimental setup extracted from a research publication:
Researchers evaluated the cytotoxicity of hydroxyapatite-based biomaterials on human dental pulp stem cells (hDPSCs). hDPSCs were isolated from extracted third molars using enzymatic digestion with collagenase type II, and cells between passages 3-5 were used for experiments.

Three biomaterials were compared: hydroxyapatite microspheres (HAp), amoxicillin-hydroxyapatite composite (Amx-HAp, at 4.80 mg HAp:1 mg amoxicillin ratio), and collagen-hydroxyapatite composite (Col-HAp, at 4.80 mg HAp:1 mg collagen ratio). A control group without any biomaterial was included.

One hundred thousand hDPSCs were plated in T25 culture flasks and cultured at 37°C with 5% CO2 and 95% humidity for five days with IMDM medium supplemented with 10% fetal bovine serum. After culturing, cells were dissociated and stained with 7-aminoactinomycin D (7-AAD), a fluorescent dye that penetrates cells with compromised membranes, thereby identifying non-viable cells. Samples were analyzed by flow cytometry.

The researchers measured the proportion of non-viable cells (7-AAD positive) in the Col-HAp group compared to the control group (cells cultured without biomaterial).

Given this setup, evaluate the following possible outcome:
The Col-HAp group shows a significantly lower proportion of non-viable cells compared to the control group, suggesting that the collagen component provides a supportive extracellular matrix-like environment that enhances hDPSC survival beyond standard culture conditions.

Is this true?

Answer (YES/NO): YES